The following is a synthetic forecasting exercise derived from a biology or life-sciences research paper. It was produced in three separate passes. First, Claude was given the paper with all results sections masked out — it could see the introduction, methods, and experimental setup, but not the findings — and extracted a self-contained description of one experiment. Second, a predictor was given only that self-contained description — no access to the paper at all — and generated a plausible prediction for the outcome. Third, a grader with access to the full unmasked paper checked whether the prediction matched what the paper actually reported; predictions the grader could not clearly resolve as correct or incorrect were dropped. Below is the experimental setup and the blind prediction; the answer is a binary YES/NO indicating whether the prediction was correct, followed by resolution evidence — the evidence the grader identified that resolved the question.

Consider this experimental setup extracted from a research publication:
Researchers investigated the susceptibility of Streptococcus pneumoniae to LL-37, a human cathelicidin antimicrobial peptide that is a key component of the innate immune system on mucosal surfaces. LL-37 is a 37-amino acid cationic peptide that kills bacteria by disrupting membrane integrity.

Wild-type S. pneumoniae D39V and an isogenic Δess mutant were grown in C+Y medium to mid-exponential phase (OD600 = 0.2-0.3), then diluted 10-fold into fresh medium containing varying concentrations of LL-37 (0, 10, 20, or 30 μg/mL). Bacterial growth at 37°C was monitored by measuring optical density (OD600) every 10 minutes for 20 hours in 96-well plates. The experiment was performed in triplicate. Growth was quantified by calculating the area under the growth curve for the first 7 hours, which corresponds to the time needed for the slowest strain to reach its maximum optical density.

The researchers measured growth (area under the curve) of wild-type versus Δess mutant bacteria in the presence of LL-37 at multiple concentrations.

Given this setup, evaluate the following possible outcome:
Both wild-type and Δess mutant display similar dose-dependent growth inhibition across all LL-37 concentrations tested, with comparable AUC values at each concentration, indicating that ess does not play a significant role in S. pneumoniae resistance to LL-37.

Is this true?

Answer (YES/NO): NO